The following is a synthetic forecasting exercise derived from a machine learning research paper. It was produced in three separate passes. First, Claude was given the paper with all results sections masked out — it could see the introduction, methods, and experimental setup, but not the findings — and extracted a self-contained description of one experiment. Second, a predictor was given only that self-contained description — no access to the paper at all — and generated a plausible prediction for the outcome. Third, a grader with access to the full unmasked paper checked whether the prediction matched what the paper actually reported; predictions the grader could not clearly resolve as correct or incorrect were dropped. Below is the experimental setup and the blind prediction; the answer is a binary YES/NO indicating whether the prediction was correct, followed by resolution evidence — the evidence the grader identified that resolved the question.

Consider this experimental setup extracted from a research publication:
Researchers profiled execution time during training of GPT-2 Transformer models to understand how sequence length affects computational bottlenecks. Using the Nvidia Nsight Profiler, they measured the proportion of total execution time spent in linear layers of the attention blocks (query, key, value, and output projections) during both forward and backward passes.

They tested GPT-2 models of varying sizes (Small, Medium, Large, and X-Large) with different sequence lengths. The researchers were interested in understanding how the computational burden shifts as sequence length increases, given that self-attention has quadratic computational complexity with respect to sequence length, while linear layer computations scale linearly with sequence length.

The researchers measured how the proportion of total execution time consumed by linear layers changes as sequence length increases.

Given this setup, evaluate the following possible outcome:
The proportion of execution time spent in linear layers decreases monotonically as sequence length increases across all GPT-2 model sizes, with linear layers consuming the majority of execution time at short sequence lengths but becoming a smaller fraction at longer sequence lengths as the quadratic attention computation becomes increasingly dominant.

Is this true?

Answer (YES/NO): YES